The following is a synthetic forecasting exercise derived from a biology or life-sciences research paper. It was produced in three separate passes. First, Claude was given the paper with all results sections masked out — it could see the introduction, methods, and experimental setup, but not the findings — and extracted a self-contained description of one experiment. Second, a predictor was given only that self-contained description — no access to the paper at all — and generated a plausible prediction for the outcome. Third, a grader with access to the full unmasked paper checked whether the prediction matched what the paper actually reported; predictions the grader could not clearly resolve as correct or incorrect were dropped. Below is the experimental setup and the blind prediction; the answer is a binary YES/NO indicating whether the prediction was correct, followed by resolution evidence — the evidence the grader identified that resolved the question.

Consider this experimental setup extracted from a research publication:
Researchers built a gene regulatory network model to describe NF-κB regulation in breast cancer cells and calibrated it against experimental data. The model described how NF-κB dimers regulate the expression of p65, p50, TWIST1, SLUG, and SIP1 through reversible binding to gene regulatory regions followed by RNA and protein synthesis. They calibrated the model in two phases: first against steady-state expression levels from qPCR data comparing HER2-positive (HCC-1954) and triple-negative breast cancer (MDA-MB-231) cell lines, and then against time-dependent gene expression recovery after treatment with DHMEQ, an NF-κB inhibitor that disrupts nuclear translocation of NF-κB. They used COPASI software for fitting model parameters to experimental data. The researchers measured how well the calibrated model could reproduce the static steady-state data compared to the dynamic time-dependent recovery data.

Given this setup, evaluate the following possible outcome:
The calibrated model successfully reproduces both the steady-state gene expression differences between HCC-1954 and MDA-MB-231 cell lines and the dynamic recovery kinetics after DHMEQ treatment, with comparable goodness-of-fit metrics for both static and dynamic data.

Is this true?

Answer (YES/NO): NO